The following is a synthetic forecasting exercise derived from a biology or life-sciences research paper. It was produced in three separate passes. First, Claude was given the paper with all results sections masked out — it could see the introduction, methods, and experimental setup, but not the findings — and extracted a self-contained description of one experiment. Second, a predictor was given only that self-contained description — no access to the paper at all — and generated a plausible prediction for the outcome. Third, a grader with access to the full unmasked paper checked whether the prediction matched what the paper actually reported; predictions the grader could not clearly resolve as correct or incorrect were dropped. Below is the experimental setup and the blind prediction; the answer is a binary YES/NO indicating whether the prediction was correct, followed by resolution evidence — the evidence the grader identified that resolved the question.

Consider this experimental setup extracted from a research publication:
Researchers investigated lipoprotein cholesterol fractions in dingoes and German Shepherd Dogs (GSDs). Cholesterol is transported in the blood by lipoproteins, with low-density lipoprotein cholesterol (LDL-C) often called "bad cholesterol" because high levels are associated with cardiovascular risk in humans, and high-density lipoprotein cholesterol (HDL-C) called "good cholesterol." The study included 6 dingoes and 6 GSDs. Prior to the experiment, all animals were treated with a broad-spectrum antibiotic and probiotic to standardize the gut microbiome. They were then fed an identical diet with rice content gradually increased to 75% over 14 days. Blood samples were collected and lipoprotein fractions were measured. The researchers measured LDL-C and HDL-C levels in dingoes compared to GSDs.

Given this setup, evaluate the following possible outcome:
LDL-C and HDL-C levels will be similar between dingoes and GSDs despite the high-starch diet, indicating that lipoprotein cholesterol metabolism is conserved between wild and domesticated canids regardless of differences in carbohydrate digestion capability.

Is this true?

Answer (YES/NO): NO